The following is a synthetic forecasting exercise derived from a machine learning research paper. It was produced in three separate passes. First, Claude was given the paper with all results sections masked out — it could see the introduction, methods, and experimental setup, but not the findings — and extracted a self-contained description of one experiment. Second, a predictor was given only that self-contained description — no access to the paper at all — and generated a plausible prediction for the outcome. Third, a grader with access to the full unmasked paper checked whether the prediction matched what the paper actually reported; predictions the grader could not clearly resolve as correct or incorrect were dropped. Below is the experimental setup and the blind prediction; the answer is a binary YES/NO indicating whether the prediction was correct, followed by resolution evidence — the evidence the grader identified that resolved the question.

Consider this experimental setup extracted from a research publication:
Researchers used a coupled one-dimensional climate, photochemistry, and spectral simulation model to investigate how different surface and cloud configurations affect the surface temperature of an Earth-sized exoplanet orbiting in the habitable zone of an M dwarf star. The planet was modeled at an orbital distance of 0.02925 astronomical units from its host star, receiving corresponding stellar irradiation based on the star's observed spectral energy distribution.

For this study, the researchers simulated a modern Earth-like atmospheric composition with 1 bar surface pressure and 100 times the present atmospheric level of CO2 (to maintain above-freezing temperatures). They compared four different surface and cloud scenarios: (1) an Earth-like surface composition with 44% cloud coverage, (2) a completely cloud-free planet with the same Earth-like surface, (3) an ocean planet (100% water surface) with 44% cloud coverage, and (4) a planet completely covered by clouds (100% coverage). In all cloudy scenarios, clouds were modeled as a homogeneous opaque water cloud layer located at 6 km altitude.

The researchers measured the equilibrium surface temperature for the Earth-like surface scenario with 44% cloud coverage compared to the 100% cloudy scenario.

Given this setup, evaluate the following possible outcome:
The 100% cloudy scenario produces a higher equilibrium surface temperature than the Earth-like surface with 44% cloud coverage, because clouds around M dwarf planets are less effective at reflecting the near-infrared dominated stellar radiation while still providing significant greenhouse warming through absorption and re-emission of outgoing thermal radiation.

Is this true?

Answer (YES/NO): NO